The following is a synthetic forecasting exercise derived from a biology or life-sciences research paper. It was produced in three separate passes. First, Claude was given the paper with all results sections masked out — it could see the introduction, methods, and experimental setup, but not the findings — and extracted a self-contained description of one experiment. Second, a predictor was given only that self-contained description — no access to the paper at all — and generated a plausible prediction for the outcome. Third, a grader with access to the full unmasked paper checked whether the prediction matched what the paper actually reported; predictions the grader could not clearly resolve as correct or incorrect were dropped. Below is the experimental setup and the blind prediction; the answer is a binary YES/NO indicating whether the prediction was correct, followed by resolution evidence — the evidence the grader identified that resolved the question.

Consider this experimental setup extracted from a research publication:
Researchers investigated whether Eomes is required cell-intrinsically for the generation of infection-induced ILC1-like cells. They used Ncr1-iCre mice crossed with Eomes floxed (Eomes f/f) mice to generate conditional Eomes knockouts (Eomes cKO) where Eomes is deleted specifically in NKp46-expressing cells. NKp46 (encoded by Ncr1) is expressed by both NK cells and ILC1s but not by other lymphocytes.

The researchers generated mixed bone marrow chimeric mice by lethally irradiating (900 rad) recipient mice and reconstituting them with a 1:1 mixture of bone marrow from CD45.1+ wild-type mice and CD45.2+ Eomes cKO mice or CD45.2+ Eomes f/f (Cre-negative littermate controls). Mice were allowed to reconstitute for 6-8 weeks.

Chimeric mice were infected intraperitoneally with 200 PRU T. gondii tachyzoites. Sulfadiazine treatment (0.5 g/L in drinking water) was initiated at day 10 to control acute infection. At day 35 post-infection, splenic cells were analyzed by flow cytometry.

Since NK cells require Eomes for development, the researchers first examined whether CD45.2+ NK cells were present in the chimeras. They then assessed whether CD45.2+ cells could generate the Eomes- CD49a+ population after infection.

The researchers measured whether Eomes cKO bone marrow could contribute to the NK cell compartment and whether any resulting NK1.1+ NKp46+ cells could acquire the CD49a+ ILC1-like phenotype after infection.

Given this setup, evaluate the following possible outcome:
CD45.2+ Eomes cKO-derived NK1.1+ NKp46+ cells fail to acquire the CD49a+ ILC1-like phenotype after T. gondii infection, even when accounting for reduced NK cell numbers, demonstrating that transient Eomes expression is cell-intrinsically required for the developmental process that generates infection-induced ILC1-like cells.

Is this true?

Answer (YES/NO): YES